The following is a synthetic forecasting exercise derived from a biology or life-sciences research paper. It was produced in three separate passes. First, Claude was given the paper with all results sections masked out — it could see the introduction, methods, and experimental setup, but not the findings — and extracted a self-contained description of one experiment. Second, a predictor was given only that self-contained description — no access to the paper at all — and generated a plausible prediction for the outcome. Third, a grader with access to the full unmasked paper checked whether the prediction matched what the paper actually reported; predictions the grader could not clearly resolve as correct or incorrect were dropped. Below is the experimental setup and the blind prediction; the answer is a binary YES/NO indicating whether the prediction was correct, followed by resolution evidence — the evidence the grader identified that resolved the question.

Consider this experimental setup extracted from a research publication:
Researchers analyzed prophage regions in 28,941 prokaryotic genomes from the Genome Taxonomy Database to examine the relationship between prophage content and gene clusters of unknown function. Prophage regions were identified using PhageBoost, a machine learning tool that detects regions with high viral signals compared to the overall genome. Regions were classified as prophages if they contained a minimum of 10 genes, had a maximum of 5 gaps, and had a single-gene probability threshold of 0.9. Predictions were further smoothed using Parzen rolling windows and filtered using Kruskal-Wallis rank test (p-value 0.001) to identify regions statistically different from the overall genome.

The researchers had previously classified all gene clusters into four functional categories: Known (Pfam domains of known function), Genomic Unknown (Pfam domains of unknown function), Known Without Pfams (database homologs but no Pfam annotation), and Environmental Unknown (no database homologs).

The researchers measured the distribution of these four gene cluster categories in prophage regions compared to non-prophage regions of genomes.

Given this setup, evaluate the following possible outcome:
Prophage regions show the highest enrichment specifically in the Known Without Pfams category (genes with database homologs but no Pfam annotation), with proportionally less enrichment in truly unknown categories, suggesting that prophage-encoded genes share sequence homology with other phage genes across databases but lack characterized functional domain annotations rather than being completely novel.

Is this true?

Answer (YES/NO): NO